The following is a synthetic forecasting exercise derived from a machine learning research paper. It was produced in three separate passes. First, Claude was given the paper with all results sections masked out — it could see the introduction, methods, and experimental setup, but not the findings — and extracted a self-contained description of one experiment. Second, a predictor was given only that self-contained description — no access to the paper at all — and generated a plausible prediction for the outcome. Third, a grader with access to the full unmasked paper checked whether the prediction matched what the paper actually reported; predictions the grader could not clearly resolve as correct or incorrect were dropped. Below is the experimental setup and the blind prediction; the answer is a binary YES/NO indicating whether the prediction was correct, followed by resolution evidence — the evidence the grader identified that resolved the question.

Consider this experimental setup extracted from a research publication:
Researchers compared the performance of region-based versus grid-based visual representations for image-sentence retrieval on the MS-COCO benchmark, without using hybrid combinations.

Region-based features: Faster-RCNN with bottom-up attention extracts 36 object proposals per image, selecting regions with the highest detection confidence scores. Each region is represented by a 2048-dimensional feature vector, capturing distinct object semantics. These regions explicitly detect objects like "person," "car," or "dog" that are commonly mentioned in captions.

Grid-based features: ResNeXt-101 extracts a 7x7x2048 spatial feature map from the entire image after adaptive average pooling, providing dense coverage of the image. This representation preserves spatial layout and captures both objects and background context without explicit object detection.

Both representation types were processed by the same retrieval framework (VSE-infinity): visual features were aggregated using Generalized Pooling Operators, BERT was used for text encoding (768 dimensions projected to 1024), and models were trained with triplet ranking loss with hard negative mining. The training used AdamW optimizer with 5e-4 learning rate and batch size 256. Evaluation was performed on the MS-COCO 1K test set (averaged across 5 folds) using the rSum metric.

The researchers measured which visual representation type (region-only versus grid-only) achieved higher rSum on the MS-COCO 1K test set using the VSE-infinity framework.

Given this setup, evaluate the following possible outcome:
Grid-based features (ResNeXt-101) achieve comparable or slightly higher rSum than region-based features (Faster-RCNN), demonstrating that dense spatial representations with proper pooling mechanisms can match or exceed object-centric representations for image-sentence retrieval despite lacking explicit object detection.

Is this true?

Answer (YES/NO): YES